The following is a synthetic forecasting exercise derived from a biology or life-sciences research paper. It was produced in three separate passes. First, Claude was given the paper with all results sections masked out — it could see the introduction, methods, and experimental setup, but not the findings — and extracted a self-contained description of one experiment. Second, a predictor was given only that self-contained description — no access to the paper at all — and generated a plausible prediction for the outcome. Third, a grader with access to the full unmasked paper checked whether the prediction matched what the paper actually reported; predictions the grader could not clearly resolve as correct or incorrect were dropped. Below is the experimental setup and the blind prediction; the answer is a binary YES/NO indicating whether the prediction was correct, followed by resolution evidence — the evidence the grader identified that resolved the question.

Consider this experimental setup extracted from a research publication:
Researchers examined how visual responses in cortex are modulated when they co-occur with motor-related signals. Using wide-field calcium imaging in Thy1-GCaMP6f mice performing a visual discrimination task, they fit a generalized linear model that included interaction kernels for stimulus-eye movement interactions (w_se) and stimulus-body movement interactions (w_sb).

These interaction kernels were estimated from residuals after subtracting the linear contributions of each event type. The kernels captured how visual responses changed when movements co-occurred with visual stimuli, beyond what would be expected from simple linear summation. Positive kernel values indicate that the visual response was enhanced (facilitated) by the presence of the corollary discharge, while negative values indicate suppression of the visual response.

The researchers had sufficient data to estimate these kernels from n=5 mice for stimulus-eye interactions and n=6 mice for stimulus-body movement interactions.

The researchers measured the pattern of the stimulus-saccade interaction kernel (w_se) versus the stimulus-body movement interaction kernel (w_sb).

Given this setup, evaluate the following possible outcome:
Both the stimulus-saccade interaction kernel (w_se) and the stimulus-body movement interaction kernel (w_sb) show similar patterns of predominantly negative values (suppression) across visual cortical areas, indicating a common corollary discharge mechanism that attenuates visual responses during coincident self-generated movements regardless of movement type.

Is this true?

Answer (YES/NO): NO